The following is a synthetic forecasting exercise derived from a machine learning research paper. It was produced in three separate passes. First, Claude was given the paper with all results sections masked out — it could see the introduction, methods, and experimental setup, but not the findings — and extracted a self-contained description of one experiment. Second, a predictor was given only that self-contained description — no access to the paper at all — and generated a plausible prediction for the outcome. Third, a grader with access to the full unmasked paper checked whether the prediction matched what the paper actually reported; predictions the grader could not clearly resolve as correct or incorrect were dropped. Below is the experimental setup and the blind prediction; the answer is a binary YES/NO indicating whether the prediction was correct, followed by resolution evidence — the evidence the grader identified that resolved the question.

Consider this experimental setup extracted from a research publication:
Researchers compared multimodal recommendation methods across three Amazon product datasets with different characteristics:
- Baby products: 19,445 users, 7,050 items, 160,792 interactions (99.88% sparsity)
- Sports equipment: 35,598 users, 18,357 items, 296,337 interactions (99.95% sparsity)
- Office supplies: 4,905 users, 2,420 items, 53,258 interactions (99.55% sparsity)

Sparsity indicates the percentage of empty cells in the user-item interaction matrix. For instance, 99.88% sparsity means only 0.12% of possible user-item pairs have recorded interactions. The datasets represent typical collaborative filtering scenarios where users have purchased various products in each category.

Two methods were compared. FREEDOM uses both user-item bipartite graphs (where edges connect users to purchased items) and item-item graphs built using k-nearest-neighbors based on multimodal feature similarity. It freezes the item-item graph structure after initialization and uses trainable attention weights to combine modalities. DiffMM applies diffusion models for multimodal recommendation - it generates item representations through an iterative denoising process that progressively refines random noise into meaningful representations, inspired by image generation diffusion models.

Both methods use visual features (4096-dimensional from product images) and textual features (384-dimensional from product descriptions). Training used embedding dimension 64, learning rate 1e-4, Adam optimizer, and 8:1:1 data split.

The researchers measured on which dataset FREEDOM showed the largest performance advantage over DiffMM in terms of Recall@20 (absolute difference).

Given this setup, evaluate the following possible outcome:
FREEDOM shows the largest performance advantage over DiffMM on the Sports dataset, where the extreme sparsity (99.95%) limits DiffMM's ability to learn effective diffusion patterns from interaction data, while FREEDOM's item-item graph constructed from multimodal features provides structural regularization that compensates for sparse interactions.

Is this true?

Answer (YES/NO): NO